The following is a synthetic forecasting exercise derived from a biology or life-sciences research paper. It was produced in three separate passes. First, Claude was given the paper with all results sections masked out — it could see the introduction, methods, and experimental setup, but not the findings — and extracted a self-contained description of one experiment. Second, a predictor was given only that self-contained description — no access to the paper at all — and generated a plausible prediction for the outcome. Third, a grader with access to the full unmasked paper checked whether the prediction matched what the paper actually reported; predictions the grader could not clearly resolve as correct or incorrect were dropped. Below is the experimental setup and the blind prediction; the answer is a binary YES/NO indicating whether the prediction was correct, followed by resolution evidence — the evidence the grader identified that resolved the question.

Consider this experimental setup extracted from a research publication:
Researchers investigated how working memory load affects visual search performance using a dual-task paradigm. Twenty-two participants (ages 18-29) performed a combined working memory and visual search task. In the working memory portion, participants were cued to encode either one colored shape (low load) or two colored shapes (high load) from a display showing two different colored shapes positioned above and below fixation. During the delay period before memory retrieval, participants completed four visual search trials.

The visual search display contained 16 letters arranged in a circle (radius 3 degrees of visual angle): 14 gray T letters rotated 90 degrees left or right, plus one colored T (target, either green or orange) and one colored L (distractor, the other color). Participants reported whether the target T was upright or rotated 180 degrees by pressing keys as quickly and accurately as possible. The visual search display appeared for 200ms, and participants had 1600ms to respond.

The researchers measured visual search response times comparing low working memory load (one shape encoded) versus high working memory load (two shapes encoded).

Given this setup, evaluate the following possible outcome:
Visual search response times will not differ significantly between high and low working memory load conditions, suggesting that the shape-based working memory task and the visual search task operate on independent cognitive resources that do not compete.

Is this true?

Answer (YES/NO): NO